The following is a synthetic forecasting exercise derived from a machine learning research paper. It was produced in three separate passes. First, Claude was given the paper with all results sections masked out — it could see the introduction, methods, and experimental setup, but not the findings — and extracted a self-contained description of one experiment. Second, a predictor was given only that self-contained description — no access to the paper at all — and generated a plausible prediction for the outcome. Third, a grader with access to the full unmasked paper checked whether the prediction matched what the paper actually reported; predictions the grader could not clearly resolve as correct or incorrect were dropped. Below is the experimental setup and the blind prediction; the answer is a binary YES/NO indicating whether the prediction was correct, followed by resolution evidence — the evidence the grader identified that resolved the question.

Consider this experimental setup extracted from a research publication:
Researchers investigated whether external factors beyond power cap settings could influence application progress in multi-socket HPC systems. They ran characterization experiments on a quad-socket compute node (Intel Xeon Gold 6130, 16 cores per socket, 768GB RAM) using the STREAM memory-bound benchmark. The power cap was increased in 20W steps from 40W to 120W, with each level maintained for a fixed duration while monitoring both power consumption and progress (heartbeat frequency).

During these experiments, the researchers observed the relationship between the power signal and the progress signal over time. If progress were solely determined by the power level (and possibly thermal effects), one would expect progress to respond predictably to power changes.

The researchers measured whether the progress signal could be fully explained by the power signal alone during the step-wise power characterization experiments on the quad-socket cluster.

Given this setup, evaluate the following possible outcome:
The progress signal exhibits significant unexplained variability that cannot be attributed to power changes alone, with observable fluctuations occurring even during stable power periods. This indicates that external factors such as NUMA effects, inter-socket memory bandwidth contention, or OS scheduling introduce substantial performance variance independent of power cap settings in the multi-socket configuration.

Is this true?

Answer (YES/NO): YES